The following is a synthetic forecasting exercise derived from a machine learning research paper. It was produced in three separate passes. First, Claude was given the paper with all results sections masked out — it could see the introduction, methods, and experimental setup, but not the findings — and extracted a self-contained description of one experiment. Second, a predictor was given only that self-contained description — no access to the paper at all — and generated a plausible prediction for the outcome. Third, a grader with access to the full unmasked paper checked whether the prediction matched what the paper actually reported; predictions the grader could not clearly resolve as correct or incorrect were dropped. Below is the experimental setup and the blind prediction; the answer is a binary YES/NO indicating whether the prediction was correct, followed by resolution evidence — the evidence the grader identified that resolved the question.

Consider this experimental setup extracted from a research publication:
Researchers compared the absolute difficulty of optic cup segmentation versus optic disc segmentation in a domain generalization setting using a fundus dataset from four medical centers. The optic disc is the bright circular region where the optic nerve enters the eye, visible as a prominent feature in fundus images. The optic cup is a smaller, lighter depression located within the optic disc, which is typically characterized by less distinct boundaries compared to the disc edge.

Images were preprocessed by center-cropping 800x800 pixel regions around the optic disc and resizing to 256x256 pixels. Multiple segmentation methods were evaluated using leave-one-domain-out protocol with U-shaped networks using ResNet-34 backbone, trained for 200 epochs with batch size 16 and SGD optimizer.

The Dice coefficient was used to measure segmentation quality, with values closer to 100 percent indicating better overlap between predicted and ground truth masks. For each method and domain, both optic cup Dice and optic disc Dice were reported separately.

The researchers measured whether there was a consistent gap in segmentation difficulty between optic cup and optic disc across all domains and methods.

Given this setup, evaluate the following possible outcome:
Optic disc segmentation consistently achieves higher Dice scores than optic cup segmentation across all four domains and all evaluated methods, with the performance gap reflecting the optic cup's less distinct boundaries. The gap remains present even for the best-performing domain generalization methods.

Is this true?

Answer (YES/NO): YES